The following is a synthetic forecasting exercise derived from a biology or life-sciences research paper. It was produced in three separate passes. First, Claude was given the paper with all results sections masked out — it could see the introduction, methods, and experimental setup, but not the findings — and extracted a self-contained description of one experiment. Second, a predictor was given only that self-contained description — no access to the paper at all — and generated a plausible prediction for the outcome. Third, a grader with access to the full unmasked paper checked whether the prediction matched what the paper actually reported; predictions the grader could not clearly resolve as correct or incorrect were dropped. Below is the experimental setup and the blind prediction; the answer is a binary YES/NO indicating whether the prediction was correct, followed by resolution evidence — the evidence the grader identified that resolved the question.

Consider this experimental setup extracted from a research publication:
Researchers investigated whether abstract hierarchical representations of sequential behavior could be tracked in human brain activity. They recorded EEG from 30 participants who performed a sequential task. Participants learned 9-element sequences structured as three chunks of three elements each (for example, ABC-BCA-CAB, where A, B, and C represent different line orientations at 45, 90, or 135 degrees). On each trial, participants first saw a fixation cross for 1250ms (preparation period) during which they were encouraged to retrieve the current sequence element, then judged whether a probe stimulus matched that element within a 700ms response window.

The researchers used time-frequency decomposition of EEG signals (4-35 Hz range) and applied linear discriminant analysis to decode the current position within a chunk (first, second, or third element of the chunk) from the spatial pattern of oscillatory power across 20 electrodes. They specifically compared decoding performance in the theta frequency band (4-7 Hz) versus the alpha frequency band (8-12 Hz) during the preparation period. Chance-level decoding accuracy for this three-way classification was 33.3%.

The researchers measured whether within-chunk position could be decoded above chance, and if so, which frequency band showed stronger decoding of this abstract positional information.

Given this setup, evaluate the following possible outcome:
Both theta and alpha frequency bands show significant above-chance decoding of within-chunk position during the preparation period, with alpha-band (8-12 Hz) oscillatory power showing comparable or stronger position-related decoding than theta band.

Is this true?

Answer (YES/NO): NO